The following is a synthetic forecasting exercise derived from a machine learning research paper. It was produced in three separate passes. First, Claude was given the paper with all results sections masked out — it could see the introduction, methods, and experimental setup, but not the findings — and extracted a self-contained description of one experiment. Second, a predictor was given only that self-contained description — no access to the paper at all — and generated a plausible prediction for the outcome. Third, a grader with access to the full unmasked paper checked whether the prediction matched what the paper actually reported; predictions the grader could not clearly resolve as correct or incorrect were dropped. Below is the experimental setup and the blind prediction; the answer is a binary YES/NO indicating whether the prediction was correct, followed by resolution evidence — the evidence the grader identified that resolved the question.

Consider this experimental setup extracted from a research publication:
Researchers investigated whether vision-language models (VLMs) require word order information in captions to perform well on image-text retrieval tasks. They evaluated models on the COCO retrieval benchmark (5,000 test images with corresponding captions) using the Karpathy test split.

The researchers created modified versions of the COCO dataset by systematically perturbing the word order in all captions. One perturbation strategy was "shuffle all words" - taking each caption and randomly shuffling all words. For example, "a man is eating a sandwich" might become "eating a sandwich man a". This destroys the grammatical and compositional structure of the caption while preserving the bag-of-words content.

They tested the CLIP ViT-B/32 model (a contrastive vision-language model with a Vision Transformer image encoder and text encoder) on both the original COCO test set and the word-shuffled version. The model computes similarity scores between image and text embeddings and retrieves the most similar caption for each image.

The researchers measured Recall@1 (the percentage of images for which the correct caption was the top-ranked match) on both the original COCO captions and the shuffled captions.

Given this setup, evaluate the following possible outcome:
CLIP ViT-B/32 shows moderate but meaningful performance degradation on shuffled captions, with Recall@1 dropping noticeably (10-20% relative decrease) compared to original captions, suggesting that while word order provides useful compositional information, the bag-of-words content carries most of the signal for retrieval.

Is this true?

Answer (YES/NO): NO